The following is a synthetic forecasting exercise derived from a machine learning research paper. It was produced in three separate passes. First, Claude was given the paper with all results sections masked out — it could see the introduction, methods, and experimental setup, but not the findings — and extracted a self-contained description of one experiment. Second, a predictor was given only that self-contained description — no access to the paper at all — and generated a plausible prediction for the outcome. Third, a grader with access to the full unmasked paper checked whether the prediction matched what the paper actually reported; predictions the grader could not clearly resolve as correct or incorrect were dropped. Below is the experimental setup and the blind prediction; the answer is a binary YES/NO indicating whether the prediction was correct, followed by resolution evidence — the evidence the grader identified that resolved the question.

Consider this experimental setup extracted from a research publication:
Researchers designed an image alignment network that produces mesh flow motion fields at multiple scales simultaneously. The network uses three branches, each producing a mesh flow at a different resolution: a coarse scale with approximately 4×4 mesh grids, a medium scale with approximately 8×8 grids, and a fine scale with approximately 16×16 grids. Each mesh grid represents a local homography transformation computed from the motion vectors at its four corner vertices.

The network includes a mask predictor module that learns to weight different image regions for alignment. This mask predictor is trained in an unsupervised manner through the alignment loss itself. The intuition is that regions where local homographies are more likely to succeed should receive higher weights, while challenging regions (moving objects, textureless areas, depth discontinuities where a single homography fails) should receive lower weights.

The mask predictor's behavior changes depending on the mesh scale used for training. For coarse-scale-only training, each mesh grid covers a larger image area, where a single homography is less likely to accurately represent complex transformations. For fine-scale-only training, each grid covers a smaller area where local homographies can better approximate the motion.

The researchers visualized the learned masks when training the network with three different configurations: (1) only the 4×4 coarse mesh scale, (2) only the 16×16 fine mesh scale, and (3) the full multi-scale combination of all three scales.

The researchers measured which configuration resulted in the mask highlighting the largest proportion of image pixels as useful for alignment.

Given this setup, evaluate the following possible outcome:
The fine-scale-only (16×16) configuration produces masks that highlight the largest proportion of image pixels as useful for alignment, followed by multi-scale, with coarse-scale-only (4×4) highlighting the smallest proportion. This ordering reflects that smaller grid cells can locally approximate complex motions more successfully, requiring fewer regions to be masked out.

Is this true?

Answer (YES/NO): YES